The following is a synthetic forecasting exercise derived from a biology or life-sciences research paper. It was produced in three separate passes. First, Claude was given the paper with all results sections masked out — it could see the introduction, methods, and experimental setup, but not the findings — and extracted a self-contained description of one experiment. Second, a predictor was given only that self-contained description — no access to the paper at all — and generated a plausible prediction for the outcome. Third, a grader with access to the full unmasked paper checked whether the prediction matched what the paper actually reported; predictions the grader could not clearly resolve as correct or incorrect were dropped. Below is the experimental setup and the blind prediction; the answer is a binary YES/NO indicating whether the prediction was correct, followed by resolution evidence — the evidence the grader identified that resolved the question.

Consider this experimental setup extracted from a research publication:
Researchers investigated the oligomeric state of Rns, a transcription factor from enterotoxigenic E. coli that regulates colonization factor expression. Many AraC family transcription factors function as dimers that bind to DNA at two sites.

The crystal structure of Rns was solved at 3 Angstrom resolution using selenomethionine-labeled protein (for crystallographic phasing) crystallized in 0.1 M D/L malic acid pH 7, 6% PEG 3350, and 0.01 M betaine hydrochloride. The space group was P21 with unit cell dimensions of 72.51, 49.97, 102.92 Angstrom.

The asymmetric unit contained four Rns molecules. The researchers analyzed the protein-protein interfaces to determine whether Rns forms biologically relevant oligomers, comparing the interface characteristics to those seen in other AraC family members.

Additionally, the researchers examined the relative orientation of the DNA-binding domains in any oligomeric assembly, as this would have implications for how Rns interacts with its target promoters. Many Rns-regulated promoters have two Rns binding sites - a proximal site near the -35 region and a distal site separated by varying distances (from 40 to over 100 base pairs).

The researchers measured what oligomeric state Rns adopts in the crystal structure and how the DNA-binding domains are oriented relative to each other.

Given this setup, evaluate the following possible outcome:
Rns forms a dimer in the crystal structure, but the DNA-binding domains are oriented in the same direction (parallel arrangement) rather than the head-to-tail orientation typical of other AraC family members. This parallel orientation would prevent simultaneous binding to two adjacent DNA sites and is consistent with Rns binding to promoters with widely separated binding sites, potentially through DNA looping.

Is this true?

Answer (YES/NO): NO